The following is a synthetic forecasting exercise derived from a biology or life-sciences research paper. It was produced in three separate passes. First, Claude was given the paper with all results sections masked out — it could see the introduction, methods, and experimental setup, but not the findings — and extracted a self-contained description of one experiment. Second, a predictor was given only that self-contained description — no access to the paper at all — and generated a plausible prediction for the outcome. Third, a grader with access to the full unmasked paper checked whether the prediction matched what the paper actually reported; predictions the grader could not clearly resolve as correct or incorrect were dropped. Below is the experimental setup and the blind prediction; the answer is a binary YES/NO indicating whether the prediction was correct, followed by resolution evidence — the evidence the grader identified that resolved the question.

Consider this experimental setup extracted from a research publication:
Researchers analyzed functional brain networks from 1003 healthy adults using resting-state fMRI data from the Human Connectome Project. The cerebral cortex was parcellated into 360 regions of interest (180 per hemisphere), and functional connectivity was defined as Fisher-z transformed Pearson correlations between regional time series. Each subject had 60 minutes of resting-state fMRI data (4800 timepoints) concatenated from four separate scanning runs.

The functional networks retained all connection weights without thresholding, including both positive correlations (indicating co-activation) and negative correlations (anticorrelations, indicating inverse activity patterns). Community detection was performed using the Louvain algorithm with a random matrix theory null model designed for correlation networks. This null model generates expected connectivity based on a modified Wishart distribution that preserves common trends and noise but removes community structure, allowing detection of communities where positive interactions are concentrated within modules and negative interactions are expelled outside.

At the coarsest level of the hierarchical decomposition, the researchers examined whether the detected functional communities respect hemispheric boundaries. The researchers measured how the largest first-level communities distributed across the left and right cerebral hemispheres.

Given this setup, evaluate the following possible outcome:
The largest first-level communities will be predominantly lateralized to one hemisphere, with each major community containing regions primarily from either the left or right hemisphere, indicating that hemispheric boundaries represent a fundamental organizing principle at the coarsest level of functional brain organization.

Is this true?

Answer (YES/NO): NO